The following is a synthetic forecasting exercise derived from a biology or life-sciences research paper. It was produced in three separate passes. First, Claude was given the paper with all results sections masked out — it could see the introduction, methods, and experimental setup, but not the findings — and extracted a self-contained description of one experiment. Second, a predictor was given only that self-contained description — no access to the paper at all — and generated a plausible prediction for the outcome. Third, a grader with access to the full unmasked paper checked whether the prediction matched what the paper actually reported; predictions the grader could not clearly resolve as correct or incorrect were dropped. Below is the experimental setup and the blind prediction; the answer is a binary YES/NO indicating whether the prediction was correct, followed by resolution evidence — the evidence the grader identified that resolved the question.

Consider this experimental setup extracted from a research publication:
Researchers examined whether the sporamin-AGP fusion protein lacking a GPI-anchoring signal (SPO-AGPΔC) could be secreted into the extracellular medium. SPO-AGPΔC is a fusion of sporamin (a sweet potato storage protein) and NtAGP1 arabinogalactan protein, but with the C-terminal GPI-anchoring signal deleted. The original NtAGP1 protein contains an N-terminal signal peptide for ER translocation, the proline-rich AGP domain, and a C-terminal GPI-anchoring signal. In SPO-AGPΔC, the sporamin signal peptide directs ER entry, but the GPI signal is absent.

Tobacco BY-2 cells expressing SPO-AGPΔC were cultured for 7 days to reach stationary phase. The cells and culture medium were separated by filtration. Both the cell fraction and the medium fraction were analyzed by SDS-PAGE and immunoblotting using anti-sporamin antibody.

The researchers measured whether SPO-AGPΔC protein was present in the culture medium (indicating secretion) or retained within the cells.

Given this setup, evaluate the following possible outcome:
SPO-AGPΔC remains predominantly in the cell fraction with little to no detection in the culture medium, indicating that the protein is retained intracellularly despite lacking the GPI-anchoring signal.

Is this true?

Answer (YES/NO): NO